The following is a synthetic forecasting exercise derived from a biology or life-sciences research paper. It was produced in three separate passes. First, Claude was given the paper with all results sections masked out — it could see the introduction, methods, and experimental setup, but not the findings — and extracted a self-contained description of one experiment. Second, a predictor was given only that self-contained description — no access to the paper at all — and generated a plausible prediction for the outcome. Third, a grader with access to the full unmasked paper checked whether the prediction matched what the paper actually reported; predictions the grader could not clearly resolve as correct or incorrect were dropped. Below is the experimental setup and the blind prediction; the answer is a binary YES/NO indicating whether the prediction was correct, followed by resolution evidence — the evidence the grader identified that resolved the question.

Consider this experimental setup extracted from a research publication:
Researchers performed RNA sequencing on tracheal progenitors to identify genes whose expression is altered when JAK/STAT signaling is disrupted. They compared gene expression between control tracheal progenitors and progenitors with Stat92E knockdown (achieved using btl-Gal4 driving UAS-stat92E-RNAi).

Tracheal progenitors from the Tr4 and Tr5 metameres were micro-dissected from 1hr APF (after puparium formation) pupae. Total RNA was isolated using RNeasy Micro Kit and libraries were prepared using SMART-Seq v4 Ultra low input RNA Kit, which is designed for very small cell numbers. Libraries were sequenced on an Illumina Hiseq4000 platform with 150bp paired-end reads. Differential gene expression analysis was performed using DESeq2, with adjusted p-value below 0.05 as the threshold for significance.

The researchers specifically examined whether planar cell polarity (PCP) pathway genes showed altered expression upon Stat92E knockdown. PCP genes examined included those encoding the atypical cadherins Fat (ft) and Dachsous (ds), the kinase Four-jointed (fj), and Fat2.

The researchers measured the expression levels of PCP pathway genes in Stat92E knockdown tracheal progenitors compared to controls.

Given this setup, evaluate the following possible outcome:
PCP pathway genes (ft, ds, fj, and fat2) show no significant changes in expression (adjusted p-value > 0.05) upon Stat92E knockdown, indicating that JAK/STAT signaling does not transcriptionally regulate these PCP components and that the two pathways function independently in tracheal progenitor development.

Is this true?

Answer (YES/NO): NO